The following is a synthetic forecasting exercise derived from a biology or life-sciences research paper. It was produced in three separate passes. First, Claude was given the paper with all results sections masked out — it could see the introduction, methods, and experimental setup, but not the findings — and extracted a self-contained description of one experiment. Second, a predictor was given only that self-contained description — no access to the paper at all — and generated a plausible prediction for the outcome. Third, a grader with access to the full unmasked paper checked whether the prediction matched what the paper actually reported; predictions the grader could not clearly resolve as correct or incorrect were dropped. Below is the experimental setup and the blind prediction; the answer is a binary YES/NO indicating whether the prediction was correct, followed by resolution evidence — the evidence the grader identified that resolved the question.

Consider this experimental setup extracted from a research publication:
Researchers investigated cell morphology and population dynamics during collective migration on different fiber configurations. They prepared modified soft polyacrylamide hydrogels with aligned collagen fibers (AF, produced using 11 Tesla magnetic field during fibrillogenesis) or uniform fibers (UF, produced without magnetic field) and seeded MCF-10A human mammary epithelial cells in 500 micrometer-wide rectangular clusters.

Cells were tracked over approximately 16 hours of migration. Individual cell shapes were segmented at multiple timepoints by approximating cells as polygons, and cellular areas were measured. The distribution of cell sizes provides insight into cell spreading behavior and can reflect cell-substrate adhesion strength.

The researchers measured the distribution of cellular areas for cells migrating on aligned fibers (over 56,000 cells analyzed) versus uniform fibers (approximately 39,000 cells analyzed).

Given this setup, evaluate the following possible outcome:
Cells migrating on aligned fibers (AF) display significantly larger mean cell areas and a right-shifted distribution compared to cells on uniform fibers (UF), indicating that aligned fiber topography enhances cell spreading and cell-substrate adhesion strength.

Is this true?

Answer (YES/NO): NO